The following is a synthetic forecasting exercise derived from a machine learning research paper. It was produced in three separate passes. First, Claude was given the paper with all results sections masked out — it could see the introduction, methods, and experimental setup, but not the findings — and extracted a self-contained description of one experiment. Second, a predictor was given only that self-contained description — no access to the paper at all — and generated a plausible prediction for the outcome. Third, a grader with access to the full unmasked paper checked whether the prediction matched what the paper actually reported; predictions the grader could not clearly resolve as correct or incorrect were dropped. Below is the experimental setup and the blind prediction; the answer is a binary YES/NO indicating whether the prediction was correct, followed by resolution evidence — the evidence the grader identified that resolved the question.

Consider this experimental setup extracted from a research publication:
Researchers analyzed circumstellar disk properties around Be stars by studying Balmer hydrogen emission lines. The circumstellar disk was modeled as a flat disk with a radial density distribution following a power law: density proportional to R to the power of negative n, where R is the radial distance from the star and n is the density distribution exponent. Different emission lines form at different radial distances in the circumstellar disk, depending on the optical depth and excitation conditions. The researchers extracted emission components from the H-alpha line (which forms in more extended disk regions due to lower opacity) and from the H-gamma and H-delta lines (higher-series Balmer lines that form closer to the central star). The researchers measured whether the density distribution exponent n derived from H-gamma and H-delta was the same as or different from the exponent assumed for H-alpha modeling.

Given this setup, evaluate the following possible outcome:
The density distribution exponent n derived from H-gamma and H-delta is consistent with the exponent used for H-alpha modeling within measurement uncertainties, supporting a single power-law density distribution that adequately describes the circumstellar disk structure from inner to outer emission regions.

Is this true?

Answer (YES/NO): NO